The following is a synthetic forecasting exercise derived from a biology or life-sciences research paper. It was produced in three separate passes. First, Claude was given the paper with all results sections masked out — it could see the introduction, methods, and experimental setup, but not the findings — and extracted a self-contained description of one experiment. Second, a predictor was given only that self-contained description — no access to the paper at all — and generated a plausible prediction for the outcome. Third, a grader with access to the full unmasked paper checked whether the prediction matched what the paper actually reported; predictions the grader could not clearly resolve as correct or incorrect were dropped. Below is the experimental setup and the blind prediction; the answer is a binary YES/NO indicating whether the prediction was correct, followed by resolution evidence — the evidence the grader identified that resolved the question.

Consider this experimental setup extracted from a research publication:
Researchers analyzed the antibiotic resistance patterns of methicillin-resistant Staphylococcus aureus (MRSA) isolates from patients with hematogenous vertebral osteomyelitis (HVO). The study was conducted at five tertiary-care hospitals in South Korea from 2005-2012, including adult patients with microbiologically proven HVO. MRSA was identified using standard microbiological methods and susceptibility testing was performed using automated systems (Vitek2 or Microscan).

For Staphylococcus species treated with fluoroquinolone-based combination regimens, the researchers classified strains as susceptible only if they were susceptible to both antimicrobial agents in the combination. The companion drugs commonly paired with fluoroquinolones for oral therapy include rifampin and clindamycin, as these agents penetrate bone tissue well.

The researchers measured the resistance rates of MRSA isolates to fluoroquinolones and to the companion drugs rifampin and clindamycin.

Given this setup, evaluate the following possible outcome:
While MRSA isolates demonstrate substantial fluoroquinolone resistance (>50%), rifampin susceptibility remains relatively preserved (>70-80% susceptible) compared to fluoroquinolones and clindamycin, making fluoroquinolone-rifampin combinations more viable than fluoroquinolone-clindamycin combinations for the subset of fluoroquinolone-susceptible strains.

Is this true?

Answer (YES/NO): NO